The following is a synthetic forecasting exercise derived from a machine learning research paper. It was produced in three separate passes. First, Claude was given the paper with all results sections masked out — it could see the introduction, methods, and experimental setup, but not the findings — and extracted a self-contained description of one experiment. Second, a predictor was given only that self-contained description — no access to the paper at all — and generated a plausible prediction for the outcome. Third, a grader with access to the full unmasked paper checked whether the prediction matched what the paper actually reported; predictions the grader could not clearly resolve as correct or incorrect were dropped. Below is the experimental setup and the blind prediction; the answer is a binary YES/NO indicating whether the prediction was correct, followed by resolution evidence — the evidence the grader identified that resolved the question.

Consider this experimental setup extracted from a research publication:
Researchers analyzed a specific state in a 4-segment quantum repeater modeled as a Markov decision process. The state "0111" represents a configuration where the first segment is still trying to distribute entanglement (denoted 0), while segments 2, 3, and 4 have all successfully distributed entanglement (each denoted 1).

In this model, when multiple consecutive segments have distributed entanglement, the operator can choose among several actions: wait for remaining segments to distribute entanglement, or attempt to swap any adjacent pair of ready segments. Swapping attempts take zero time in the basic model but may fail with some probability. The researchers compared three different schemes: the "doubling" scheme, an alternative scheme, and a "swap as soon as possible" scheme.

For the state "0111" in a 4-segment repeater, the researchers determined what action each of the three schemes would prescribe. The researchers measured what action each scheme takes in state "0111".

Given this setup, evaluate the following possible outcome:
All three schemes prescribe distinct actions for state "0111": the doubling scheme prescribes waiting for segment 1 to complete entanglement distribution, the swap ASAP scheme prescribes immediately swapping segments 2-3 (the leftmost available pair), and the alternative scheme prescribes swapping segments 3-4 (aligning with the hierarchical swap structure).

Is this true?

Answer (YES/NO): NO